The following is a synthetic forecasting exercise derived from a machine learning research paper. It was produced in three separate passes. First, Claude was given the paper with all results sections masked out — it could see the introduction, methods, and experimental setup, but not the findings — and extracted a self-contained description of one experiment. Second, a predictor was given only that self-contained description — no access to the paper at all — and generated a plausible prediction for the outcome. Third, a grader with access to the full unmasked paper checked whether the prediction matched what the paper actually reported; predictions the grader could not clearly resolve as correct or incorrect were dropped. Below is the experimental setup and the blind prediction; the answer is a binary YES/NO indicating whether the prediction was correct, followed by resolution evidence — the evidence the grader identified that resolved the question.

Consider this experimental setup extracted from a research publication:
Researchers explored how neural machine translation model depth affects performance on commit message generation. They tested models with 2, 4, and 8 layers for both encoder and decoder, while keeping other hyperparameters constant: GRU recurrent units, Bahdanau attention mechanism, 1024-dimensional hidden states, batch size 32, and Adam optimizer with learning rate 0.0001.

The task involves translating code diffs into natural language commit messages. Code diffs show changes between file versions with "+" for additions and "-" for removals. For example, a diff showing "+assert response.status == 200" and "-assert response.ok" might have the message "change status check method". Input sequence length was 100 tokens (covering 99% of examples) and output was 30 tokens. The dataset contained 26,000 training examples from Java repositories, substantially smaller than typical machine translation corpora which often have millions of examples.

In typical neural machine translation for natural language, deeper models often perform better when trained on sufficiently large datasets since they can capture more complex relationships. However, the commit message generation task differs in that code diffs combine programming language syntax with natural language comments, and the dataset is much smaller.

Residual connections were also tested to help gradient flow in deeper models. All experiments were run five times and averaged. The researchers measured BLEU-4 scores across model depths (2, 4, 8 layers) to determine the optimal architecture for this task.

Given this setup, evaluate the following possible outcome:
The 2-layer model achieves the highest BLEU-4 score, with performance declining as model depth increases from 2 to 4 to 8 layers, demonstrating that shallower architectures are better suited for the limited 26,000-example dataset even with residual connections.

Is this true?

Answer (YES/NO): NO